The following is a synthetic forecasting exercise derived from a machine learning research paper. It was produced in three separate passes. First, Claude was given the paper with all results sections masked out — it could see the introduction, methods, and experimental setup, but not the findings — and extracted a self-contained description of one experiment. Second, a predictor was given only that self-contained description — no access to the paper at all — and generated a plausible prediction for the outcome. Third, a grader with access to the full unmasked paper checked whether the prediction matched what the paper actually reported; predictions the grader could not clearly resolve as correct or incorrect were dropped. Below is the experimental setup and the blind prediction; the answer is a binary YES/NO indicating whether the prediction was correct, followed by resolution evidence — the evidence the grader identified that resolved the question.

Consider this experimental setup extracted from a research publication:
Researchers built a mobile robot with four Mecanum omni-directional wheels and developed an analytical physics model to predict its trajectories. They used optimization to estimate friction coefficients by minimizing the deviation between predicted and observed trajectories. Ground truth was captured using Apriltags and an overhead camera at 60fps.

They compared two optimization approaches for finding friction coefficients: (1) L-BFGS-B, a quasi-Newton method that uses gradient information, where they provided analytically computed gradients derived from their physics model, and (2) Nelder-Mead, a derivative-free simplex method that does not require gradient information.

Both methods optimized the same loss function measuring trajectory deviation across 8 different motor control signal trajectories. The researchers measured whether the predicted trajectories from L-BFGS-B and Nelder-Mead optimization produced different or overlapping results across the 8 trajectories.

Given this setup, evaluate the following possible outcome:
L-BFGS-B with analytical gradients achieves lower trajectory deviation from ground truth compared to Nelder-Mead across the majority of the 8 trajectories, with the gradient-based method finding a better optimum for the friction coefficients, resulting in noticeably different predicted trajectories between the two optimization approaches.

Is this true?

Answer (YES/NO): NO